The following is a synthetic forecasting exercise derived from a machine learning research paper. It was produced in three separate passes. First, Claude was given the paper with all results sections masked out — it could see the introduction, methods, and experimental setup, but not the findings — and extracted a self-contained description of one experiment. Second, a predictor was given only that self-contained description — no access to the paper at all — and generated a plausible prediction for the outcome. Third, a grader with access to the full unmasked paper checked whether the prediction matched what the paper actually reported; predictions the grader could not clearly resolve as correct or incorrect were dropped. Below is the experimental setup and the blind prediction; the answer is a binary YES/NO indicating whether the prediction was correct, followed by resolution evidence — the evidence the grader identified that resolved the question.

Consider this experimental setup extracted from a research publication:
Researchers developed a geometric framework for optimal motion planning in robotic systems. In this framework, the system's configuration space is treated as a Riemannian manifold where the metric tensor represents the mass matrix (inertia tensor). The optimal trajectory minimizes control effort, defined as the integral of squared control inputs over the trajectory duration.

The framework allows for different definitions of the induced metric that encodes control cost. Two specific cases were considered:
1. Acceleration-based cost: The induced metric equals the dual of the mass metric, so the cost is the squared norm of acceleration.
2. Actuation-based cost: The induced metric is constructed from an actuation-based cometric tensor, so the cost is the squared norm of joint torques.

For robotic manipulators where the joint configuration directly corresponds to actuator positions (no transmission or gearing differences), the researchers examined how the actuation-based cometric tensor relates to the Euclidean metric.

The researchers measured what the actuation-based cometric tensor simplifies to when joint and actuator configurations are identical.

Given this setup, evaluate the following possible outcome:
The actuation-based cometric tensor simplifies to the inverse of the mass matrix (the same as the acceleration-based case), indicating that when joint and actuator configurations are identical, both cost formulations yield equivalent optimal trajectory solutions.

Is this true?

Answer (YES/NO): NO